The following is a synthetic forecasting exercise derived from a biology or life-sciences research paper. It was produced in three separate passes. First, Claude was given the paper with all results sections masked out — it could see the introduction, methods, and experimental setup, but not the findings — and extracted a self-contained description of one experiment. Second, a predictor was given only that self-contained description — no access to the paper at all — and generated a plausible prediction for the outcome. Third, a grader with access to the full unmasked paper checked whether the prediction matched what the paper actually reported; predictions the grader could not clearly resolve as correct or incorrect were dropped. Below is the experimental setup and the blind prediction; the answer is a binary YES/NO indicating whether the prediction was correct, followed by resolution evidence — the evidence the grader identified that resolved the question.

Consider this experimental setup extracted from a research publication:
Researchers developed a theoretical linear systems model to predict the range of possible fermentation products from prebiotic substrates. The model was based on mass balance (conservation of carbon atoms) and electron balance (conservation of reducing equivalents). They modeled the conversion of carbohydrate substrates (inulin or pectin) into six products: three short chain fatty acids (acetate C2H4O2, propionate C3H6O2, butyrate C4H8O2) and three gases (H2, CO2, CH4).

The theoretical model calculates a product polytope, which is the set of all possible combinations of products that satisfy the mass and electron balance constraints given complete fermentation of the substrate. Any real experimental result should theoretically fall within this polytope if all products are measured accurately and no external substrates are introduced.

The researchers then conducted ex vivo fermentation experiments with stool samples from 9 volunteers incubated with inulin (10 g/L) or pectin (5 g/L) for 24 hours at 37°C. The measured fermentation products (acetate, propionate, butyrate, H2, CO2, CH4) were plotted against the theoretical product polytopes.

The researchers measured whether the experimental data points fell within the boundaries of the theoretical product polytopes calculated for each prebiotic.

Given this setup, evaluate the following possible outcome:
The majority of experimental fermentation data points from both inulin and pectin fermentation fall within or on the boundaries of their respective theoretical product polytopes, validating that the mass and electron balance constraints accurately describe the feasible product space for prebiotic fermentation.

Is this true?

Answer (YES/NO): NO